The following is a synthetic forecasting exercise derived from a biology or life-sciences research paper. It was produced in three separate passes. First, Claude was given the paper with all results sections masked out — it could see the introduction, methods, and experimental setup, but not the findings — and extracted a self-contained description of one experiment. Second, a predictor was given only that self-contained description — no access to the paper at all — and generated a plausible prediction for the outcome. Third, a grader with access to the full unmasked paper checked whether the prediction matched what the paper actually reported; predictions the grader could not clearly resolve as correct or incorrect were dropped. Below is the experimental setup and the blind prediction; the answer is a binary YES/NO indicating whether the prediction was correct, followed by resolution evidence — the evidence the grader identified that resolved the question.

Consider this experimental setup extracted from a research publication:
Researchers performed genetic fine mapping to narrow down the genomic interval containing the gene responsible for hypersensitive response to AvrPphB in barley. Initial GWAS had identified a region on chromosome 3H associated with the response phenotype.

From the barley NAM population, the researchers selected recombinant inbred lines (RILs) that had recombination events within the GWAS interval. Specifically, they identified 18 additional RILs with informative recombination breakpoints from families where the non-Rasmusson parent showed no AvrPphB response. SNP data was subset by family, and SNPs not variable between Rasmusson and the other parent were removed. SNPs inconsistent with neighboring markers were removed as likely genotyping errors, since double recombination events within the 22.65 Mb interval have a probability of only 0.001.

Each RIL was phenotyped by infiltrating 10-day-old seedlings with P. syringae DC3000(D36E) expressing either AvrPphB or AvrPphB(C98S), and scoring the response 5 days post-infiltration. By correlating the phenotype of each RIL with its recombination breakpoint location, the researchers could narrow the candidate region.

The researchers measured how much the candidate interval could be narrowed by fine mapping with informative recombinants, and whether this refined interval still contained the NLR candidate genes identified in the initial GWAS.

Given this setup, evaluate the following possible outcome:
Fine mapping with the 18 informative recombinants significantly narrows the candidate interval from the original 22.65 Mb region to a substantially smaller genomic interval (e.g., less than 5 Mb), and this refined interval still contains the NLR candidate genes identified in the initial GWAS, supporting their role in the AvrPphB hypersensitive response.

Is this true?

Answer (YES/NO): NO